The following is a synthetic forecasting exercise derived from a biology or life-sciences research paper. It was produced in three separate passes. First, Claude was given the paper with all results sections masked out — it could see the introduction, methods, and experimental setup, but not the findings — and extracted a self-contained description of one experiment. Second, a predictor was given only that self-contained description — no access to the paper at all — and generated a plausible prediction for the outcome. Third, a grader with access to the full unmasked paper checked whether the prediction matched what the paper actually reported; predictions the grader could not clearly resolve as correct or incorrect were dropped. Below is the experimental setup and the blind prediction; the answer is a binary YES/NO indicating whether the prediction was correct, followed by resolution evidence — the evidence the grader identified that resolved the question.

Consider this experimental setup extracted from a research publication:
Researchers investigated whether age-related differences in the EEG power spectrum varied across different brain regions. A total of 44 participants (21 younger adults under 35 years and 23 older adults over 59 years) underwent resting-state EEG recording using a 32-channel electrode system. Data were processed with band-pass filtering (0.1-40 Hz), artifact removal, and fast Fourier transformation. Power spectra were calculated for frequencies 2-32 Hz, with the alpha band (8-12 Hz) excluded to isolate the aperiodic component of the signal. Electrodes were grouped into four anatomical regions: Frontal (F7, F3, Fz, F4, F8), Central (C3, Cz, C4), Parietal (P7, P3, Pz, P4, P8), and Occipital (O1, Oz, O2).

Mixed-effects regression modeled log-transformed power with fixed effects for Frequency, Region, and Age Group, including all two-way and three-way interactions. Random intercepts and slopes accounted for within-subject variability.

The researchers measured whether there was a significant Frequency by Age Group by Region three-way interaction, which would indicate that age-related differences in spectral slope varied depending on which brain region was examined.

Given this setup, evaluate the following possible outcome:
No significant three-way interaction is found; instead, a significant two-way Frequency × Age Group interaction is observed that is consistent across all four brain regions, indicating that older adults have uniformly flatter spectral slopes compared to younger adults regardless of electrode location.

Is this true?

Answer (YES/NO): NO